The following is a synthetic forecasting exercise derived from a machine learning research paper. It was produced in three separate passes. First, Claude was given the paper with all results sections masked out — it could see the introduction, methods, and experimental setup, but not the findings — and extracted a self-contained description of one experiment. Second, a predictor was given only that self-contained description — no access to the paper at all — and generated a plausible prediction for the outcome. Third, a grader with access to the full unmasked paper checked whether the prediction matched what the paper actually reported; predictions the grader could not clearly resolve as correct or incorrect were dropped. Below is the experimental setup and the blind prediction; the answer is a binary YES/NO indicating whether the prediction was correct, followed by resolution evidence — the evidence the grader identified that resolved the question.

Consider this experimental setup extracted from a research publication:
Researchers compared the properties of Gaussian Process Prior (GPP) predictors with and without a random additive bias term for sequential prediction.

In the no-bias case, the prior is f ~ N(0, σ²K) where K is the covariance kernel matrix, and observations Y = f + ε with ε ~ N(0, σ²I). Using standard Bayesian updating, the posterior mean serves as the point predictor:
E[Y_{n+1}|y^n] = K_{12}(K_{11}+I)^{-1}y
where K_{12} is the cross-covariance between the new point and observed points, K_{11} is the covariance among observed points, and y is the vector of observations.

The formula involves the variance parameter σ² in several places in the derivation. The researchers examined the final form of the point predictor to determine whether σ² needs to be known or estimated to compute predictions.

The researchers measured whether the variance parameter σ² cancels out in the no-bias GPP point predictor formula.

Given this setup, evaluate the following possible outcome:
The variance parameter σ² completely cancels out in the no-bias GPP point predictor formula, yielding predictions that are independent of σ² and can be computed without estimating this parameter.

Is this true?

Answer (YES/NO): YES